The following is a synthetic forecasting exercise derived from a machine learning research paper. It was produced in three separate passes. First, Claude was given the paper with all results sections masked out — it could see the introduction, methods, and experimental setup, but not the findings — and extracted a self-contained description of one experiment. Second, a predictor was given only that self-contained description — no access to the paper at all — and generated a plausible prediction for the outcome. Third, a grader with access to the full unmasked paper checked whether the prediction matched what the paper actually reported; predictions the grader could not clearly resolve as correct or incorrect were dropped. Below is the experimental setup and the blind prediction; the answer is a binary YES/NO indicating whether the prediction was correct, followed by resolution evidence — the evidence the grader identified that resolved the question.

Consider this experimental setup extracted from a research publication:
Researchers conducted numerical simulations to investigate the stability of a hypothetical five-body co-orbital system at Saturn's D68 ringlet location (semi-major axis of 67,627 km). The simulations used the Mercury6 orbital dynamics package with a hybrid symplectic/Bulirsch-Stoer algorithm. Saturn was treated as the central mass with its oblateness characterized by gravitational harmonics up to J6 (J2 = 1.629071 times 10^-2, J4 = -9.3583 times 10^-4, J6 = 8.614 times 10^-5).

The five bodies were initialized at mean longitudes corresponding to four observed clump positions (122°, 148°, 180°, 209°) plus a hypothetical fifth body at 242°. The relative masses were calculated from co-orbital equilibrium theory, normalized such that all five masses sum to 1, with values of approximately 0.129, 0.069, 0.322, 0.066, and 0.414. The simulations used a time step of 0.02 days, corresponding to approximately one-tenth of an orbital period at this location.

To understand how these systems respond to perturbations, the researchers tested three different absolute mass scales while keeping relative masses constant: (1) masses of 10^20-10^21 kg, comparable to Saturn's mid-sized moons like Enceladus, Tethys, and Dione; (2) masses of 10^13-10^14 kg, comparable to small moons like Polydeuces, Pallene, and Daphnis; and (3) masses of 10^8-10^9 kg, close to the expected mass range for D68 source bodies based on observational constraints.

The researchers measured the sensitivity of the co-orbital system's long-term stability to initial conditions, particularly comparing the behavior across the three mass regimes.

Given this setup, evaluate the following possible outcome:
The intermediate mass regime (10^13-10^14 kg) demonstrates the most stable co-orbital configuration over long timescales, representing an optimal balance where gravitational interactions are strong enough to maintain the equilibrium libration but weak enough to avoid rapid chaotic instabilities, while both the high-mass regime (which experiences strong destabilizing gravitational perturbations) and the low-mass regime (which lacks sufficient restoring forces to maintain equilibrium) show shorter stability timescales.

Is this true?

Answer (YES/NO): NO